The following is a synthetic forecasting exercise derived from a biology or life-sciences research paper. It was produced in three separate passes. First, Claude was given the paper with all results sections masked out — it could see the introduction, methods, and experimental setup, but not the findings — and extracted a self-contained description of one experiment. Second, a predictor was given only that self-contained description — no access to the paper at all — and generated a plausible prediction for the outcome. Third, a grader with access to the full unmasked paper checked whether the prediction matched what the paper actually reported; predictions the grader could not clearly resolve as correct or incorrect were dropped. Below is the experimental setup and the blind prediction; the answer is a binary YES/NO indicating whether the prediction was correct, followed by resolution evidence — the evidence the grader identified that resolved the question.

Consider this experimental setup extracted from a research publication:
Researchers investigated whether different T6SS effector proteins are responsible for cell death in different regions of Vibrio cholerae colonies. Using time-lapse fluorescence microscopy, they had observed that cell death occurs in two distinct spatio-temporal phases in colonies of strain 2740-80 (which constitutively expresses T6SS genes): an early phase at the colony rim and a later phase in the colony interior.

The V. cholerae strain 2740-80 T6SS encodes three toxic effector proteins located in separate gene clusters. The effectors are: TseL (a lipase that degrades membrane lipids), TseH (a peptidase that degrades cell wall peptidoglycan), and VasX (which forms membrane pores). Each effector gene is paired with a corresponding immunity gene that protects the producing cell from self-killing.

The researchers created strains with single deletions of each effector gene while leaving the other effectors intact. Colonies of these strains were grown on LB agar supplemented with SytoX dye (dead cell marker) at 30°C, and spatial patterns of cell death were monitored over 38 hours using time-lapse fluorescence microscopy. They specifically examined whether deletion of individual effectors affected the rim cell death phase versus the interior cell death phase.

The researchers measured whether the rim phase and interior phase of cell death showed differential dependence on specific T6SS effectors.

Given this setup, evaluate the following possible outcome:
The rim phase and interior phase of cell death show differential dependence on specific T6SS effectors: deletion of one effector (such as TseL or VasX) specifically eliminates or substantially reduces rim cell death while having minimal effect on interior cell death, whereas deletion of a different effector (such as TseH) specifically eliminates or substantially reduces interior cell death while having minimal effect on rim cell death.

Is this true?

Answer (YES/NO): NO